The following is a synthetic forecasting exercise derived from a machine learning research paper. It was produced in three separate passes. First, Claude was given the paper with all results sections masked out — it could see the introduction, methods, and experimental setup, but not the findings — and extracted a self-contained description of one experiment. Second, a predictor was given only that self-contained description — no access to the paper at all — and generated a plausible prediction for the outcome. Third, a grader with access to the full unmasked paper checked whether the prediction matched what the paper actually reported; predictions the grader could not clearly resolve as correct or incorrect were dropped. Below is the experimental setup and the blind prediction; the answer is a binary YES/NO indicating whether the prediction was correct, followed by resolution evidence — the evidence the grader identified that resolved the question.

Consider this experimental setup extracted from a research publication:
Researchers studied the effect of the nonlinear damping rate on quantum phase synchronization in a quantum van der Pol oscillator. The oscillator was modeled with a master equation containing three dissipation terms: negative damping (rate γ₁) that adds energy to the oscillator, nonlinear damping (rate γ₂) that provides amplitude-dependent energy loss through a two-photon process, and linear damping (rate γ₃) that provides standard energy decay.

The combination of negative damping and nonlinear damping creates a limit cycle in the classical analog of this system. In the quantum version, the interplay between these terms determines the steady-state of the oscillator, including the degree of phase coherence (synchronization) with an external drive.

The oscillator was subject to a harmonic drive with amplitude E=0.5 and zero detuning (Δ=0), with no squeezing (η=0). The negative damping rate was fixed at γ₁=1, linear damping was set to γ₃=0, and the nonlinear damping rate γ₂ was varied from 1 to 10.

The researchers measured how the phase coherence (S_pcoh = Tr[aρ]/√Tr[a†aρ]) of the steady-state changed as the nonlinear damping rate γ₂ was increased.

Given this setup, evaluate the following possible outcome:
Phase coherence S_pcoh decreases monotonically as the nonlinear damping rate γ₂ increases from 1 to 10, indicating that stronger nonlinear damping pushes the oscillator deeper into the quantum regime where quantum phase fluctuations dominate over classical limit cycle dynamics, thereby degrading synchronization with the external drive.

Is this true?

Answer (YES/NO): YES